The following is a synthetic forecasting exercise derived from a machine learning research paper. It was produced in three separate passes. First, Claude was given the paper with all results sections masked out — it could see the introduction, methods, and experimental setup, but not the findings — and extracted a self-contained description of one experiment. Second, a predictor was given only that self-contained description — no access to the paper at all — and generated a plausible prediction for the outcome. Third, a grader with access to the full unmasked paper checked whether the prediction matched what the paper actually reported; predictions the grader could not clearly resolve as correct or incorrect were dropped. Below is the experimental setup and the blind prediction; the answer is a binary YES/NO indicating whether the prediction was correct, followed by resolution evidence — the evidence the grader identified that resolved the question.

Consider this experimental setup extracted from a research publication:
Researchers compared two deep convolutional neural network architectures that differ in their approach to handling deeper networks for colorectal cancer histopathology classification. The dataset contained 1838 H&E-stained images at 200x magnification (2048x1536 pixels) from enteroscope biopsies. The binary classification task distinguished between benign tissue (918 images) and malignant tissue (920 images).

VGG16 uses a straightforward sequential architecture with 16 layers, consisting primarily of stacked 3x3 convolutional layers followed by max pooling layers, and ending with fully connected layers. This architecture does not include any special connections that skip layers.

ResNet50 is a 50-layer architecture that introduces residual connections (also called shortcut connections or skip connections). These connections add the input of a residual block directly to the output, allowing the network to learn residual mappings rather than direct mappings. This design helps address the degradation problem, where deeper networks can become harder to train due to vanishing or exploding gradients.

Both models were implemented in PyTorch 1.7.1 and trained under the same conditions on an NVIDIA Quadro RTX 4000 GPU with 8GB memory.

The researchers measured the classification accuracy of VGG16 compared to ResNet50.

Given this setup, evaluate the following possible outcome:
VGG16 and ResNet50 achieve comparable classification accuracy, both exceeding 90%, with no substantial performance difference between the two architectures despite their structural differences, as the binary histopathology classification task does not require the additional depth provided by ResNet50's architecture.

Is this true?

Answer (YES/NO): NO